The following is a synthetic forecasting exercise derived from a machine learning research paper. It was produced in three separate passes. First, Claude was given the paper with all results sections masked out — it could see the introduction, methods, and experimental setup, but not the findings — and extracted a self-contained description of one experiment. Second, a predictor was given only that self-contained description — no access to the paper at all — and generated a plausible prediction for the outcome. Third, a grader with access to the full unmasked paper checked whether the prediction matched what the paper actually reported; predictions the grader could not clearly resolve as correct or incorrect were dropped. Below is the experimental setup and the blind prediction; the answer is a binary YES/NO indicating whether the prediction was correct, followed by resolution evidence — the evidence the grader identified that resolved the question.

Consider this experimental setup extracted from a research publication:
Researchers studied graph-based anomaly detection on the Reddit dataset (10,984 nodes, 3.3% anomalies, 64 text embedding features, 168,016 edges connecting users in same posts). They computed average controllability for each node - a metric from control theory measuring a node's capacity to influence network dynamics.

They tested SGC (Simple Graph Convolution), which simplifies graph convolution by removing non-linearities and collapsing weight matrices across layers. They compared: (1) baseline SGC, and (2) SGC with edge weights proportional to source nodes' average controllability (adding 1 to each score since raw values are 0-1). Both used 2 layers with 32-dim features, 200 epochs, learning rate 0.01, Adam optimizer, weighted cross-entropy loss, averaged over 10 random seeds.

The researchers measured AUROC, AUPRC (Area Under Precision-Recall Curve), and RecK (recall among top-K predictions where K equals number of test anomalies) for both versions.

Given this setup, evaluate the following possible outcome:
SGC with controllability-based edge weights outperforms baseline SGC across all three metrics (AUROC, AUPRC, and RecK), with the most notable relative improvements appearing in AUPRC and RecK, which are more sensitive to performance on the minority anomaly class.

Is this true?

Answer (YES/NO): NO